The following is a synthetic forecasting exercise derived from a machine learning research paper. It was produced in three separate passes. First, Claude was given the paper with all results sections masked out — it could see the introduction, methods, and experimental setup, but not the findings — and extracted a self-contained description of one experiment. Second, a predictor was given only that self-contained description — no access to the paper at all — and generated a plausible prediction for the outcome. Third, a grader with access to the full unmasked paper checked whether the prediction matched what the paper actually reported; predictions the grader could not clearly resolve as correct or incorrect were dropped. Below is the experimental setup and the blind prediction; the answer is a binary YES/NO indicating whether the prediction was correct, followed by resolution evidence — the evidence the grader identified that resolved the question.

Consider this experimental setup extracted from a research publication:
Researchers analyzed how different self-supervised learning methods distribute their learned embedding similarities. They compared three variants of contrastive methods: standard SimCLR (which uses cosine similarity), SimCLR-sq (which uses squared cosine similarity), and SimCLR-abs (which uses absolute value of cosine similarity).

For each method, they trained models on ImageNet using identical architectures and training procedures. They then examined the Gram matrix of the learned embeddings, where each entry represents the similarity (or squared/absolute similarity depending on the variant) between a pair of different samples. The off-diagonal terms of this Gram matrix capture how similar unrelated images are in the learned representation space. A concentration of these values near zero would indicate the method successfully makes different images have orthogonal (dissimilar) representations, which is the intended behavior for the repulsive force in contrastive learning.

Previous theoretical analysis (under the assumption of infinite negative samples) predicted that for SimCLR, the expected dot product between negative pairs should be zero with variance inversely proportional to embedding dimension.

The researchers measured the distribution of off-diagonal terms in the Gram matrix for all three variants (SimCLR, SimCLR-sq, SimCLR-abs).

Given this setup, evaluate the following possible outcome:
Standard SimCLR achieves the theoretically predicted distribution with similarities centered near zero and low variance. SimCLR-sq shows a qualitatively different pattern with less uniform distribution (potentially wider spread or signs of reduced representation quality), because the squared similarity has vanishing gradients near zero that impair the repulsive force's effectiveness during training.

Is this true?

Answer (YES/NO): NO